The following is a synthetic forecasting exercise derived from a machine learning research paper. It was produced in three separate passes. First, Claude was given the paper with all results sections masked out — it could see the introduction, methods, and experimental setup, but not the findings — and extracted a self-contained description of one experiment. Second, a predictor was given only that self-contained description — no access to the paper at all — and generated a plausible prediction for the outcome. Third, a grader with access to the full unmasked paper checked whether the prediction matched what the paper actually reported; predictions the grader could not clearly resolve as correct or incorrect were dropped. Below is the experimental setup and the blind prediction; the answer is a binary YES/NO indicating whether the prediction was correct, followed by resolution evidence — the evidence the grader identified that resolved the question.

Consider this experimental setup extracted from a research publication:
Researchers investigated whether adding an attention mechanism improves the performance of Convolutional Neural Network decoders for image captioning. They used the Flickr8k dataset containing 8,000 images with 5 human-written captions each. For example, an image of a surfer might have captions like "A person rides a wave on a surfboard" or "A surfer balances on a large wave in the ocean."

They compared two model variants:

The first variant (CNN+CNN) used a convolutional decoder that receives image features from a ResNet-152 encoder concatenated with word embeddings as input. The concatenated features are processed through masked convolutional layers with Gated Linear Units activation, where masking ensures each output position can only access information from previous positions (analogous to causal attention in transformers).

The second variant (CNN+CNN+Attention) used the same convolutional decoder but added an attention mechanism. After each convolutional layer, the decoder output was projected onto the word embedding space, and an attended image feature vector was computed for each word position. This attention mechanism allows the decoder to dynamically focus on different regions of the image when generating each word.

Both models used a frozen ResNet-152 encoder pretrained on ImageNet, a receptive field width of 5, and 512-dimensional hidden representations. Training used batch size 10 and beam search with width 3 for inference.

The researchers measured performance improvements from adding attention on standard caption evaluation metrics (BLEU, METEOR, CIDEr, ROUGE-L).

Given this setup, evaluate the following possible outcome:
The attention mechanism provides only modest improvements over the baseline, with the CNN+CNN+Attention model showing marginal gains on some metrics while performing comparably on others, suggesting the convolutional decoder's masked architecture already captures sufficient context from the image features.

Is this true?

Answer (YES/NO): YES